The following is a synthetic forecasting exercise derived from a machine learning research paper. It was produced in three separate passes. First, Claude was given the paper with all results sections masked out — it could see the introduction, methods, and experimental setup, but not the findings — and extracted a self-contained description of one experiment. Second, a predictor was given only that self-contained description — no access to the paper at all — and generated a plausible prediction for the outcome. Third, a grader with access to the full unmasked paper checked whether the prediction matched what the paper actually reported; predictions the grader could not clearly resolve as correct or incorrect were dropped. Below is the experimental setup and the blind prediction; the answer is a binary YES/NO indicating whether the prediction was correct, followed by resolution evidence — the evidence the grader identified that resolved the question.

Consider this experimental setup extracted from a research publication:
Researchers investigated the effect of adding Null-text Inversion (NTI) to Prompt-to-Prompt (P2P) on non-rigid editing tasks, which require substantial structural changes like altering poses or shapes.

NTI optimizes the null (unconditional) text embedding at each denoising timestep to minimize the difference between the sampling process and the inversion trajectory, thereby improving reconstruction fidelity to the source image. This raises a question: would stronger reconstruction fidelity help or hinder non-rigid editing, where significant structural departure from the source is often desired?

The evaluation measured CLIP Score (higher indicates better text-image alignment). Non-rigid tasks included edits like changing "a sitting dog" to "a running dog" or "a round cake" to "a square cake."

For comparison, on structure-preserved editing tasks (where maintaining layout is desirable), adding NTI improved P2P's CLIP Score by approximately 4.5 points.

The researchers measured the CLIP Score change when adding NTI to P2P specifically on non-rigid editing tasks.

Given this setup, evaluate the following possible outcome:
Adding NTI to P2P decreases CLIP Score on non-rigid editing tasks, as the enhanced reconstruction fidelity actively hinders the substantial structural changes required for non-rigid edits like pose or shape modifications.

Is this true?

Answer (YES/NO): NO